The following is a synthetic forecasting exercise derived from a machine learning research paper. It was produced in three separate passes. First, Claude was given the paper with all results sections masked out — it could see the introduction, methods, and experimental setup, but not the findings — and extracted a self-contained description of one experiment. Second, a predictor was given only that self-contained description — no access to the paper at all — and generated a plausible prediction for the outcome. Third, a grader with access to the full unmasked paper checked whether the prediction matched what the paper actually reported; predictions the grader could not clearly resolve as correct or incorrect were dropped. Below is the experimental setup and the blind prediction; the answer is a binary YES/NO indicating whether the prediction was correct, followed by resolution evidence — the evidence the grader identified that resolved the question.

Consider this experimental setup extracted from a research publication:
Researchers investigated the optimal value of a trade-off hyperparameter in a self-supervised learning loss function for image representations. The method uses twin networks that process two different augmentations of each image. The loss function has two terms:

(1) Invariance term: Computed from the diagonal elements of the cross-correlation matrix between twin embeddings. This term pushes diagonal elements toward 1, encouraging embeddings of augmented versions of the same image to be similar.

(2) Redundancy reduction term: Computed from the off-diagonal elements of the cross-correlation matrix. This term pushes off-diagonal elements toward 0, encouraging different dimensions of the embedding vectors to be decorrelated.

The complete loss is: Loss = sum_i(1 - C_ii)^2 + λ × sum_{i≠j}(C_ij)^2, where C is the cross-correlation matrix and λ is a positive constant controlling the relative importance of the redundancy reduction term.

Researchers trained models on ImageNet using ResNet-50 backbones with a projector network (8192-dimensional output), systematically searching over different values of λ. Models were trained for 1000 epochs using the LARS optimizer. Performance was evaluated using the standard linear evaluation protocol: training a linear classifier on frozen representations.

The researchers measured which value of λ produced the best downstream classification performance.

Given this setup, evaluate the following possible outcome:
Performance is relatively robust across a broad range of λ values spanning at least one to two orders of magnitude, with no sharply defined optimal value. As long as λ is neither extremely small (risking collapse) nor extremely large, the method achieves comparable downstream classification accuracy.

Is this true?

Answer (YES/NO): YES